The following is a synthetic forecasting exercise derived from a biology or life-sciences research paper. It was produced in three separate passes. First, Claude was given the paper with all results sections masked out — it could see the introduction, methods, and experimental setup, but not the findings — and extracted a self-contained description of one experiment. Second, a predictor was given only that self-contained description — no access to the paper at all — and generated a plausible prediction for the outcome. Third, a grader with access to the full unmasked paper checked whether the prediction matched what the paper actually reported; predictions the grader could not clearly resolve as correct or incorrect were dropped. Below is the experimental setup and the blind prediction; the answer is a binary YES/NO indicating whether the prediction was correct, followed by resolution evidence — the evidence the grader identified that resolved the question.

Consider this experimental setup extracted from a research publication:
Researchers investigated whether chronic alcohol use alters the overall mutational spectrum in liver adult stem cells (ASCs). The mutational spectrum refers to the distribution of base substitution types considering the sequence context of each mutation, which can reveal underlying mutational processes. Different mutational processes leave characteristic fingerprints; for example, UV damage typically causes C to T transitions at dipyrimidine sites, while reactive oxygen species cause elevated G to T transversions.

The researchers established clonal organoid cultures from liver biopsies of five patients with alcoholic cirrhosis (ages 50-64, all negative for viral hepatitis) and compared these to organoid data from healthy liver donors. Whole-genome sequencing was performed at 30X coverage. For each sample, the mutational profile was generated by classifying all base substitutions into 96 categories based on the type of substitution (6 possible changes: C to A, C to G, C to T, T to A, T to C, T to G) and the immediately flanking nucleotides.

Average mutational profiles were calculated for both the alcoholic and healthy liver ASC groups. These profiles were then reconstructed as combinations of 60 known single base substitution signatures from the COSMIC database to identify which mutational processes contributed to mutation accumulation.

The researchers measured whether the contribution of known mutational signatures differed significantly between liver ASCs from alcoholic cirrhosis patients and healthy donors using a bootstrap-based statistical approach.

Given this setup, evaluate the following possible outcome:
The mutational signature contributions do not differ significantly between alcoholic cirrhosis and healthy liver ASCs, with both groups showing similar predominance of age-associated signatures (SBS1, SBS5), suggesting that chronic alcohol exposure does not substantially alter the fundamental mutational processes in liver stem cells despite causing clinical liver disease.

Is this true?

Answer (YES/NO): YES